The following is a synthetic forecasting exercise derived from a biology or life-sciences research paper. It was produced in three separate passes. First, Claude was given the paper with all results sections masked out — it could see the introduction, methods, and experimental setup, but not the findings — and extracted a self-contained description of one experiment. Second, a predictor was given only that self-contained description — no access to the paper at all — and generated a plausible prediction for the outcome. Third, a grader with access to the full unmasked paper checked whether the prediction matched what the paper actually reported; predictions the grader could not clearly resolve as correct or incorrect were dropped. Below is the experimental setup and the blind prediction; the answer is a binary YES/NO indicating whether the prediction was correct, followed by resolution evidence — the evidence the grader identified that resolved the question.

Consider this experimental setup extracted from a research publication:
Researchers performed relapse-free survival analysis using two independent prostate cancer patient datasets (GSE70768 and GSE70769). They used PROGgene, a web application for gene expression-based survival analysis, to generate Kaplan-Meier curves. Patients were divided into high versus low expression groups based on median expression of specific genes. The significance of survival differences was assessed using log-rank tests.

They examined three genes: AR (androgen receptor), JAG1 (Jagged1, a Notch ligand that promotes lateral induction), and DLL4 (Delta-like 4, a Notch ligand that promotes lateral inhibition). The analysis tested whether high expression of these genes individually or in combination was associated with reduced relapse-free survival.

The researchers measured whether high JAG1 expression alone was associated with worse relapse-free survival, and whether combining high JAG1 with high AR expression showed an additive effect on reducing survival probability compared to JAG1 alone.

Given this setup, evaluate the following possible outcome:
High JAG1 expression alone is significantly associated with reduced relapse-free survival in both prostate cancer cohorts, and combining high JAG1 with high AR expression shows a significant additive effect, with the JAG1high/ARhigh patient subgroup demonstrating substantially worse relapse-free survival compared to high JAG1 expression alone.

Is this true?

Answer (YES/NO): YES